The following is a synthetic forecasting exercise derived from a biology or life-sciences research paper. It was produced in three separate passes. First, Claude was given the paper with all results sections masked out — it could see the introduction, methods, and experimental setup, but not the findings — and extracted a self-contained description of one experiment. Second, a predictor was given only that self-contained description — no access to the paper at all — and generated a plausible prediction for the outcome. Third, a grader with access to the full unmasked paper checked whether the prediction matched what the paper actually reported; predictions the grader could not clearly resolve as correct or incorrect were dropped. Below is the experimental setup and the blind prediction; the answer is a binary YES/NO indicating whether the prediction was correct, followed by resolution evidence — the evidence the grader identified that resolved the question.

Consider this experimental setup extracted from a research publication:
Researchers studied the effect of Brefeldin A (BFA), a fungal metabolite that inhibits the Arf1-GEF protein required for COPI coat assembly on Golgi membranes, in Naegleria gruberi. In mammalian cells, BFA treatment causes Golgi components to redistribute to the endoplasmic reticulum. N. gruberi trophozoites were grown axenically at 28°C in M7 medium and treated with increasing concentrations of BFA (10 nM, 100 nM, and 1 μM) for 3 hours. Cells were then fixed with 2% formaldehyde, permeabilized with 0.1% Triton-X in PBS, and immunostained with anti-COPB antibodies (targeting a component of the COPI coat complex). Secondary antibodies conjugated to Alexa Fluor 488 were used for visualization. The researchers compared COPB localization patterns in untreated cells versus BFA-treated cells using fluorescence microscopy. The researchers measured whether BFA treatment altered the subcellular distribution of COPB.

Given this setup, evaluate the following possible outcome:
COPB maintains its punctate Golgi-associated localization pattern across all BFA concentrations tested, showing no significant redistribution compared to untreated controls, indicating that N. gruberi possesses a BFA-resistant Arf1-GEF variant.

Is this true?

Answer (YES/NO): NO